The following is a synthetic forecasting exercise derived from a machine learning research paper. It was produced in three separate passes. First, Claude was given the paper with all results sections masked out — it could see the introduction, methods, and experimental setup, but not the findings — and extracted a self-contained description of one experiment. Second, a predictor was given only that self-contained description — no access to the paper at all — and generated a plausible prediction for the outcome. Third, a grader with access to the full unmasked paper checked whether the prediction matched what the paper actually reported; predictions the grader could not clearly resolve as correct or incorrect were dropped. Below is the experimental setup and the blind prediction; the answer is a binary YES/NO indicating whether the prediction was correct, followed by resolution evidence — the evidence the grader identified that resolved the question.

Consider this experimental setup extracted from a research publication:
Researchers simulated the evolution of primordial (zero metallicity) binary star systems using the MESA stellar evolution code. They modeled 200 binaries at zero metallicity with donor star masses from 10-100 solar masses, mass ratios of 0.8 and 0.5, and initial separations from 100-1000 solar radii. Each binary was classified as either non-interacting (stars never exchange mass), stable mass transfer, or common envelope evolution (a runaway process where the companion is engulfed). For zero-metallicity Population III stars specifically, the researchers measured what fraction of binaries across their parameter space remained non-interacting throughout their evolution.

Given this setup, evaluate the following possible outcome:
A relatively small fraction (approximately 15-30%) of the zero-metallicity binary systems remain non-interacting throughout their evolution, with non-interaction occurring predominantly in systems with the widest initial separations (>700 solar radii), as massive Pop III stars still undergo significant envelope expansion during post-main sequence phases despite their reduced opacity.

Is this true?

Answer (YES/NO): NO